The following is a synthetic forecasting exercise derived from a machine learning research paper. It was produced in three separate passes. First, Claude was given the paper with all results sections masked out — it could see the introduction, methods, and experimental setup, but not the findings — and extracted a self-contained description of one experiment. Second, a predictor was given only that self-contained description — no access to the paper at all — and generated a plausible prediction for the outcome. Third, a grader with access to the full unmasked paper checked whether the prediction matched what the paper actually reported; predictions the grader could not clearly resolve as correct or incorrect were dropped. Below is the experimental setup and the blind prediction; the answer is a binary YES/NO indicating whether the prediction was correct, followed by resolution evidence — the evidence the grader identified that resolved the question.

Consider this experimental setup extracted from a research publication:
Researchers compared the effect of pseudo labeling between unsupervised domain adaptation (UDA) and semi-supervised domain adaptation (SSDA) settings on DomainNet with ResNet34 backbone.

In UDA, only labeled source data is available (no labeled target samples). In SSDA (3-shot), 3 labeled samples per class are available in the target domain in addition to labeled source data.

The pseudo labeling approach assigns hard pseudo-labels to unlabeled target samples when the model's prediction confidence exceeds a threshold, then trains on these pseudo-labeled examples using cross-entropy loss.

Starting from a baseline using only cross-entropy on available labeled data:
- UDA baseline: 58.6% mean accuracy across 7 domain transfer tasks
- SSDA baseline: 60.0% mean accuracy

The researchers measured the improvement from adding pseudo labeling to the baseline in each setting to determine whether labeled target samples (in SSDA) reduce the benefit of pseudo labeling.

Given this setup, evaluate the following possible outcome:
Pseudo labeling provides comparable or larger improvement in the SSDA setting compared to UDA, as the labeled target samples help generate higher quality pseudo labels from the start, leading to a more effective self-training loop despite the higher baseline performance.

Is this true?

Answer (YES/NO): YES